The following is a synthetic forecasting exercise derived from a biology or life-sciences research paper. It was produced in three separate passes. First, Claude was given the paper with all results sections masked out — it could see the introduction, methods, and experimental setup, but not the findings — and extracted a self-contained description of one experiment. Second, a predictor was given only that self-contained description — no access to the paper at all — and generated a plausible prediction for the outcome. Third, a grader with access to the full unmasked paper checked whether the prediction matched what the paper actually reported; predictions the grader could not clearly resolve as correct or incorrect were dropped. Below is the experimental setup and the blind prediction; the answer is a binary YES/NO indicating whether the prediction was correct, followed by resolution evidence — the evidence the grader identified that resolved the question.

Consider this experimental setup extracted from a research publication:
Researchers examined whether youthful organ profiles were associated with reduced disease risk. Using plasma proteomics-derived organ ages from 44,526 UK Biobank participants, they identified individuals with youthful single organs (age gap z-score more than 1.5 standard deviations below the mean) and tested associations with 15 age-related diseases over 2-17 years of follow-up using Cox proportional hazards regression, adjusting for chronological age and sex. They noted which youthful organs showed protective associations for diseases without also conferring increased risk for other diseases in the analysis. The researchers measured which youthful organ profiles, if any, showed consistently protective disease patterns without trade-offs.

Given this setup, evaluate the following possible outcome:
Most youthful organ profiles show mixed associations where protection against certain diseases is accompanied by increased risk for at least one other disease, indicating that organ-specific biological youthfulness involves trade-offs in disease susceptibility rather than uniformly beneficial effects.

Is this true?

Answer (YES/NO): NO